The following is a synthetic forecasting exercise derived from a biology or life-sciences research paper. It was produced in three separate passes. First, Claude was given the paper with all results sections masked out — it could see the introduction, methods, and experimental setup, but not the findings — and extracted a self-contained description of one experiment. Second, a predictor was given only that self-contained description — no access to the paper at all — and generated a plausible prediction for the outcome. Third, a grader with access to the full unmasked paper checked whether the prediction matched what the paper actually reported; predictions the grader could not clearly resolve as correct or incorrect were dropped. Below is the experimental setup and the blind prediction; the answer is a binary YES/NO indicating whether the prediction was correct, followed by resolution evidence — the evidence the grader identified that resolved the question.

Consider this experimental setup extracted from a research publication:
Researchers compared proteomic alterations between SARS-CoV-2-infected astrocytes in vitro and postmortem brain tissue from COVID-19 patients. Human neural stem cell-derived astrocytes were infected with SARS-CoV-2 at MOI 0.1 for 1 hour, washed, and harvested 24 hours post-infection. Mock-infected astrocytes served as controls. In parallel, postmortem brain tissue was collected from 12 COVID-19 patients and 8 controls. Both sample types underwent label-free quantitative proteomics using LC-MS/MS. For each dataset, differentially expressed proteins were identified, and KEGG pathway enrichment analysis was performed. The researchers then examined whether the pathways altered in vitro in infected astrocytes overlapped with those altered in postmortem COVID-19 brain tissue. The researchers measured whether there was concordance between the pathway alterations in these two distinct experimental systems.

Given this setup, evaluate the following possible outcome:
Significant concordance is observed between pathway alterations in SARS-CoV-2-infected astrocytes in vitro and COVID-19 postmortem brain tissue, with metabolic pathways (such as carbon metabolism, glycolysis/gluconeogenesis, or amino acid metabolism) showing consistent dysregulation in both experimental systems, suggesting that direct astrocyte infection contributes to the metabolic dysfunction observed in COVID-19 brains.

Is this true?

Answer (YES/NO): YES